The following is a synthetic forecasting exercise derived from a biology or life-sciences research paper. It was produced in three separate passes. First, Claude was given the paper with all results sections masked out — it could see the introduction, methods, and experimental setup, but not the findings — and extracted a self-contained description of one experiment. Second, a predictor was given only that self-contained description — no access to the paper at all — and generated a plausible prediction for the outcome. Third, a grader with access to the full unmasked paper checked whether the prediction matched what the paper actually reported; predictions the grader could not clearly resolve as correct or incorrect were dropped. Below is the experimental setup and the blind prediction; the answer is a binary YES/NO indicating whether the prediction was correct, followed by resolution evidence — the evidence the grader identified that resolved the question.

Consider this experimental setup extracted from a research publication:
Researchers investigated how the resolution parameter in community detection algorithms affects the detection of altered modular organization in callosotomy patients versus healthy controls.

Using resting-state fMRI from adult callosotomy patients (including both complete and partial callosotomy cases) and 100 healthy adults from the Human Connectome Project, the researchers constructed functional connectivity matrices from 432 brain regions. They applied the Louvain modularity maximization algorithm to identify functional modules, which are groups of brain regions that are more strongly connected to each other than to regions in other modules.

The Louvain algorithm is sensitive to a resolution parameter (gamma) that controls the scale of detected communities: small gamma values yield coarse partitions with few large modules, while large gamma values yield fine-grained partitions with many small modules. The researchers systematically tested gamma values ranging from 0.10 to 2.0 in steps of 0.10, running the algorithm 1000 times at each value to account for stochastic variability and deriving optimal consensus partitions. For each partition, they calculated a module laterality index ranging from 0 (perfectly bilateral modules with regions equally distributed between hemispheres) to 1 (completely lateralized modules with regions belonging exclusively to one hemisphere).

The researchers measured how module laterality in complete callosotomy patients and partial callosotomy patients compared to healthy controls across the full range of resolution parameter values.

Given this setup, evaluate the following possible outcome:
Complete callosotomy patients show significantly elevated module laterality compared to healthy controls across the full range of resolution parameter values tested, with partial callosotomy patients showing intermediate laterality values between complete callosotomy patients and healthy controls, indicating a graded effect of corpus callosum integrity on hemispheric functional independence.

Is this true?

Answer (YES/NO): NO